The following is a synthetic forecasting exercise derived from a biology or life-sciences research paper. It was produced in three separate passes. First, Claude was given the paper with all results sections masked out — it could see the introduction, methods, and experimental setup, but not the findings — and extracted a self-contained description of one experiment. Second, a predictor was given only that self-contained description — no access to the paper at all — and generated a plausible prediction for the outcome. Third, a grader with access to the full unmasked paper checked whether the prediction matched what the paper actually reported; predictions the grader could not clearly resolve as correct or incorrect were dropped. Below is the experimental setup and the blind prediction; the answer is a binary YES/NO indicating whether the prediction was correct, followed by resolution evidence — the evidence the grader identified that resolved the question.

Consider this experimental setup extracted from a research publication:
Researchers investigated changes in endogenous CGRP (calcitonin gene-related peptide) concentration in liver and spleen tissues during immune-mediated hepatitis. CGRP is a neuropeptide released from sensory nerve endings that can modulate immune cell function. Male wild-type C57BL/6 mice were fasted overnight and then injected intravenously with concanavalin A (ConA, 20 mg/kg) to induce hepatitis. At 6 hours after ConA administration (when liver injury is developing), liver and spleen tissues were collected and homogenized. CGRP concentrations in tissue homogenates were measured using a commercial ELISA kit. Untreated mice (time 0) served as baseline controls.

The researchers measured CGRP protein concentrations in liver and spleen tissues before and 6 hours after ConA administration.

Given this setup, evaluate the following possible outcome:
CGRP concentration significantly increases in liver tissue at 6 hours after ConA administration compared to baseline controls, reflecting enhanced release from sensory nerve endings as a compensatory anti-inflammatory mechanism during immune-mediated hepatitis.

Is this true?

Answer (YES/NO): NO